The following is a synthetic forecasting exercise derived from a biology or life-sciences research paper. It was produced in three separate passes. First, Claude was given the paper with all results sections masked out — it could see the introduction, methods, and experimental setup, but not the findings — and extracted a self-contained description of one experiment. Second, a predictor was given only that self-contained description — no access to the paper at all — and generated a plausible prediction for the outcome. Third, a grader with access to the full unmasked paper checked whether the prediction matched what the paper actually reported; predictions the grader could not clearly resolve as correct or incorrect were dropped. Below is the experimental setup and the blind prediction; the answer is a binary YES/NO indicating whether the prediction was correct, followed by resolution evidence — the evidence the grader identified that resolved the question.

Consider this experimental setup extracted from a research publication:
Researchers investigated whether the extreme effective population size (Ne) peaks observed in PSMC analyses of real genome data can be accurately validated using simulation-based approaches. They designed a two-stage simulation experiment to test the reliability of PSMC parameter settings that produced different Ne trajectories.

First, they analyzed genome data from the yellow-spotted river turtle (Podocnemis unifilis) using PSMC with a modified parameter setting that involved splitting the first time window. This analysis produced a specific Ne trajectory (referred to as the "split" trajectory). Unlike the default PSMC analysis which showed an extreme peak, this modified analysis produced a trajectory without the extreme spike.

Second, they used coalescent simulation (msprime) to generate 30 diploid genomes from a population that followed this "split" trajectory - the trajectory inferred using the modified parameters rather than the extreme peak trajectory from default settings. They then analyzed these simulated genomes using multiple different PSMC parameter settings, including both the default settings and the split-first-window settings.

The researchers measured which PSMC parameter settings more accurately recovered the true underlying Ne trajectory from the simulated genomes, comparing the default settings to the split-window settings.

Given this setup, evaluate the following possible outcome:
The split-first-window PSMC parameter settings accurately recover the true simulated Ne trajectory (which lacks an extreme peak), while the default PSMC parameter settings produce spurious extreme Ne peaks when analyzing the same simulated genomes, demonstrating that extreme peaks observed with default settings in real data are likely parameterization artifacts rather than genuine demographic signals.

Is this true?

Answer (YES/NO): YES